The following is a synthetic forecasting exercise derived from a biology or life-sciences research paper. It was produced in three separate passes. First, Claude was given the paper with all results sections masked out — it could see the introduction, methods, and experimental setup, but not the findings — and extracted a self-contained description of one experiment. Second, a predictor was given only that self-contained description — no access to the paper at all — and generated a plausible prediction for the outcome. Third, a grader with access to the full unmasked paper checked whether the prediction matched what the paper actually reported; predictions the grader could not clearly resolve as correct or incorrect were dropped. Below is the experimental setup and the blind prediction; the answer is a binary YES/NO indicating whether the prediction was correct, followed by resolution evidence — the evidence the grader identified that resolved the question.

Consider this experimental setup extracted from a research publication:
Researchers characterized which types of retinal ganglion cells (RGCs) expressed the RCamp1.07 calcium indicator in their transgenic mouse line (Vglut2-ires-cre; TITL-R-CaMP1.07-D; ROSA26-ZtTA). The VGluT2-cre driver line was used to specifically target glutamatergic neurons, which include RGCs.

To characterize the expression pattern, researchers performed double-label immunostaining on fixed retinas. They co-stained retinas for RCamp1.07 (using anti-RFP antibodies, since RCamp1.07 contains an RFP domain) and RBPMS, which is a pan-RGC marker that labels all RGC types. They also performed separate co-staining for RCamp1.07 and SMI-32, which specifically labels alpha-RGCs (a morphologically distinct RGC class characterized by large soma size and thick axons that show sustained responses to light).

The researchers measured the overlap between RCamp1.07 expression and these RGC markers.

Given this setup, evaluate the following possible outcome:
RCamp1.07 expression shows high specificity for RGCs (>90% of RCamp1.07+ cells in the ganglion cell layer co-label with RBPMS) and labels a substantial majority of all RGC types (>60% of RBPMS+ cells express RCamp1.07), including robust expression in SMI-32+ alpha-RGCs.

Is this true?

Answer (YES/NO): NO